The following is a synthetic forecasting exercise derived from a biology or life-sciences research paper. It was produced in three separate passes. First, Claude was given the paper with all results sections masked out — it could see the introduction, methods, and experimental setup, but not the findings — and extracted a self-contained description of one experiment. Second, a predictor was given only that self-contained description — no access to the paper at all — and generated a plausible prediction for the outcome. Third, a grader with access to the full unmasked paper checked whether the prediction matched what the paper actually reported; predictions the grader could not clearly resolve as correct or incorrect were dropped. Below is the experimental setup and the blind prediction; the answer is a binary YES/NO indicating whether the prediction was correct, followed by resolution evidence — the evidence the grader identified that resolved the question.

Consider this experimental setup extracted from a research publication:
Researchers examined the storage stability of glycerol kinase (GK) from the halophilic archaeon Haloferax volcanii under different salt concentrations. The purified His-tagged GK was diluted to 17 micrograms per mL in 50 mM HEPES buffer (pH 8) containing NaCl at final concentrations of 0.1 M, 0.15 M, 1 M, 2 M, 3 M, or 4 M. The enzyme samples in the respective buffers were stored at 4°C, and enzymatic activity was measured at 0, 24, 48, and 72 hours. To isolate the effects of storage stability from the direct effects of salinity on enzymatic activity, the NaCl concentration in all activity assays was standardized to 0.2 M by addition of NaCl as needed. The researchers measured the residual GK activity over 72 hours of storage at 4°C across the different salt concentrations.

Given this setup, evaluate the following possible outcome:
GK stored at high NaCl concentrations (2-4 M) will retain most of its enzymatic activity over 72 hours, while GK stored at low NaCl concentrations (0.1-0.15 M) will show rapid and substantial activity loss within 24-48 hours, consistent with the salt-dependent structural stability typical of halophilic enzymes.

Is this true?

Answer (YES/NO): NO